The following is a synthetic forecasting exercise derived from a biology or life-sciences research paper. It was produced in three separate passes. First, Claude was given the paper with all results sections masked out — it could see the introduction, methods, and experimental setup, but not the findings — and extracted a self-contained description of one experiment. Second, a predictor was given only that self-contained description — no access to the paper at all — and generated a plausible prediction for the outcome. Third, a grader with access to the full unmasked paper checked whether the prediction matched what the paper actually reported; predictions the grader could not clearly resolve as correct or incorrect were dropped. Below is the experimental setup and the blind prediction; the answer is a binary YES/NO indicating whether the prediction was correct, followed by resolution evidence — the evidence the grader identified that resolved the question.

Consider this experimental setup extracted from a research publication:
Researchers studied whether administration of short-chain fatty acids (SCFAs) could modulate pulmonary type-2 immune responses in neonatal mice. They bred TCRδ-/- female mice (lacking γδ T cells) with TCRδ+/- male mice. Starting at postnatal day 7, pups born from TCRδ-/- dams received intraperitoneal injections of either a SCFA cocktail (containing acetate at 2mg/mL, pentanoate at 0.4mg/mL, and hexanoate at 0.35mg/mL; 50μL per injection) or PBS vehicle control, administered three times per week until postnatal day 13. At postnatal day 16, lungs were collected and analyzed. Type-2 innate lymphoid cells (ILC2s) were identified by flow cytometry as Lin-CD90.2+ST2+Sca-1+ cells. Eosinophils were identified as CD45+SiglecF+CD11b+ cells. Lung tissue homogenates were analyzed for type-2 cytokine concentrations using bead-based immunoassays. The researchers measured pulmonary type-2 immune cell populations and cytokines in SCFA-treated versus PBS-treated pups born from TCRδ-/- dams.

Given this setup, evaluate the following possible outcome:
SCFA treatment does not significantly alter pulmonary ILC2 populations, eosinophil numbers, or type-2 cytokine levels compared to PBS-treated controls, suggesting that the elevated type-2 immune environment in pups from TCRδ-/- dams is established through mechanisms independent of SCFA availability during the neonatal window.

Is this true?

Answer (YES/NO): NO